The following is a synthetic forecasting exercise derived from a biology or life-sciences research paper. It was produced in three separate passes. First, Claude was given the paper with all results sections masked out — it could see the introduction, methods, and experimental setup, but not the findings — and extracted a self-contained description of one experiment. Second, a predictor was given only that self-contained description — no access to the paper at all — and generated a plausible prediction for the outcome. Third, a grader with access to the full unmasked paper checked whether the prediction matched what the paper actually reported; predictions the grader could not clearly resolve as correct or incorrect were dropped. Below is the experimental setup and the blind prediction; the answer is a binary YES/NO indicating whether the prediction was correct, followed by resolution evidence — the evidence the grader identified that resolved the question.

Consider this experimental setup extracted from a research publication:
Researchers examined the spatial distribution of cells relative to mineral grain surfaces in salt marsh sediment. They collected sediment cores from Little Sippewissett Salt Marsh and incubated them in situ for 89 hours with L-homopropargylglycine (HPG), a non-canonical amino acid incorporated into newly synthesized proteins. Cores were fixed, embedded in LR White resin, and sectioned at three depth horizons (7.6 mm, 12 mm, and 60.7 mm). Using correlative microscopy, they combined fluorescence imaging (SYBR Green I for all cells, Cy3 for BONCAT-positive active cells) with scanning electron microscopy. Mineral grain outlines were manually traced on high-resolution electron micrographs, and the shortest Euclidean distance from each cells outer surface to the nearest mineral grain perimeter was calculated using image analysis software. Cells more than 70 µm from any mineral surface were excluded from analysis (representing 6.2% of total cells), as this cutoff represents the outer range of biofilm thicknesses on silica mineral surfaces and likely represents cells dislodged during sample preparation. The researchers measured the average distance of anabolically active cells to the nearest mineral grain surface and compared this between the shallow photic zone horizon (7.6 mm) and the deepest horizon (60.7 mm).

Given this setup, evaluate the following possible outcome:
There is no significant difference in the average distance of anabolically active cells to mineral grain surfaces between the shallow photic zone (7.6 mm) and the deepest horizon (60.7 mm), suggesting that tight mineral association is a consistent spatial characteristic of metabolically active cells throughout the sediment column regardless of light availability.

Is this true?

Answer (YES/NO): NO